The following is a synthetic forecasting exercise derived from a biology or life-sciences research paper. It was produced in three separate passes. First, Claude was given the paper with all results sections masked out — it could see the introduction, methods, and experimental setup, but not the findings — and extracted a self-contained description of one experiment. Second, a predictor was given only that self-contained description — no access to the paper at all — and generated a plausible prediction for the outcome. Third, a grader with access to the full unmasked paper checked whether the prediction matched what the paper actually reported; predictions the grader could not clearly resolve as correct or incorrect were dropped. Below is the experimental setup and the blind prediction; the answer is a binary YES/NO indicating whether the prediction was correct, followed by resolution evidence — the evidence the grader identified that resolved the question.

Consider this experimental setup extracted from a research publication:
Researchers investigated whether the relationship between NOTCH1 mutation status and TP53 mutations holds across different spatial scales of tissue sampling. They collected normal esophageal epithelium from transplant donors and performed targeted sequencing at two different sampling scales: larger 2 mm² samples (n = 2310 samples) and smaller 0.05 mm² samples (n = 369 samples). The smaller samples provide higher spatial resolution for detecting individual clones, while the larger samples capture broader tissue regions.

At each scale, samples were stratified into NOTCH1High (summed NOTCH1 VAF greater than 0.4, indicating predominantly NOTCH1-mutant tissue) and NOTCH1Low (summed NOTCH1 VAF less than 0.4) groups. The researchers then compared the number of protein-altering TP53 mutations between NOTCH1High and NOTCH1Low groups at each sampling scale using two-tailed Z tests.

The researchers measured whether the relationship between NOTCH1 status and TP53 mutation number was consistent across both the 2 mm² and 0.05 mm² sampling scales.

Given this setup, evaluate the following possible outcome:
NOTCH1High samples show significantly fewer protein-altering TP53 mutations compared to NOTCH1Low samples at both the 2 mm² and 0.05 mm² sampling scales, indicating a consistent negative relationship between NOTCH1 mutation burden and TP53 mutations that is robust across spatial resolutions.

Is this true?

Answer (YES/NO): YES